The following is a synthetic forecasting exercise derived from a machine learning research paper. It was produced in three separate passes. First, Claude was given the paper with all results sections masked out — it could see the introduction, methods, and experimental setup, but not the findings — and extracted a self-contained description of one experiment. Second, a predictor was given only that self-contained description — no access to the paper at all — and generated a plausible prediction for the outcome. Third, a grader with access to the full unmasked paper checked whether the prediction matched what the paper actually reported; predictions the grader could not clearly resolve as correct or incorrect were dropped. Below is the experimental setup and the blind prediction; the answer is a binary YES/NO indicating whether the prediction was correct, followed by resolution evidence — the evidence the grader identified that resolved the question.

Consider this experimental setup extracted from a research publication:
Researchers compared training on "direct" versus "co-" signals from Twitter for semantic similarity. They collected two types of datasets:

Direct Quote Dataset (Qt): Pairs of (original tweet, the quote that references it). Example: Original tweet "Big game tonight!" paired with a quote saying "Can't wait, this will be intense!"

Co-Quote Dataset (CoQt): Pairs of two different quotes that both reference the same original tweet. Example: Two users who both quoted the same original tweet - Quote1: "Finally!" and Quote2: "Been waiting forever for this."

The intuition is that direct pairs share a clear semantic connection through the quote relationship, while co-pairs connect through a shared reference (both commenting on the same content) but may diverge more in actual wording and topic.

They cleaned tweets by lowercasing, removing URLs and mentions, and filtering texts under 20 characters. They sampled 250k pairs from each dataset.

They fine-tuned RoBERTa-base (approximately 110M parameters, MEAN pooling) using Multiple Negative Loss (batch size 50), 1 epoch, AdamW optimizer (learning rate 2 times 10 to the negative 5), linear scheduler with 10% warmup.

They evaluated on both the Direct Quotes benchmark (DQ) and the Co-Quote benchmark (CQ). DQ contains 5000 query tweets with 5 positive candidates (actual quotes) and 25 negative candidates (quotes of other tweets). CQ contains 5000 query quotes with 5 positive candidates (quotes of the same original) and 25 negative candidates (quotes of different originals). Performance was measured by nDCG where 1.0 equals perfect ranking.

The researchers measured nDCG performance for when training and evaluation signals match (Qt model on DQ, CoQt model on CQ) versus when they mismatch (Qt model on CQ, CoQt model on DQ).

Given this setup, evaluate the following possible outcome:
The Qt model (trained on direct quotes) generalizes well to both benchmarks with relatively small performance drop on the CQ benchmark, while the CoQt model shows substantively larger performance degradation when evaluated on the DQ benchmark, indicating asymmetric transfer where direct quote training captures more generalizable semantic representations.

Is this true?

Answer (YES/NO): NO